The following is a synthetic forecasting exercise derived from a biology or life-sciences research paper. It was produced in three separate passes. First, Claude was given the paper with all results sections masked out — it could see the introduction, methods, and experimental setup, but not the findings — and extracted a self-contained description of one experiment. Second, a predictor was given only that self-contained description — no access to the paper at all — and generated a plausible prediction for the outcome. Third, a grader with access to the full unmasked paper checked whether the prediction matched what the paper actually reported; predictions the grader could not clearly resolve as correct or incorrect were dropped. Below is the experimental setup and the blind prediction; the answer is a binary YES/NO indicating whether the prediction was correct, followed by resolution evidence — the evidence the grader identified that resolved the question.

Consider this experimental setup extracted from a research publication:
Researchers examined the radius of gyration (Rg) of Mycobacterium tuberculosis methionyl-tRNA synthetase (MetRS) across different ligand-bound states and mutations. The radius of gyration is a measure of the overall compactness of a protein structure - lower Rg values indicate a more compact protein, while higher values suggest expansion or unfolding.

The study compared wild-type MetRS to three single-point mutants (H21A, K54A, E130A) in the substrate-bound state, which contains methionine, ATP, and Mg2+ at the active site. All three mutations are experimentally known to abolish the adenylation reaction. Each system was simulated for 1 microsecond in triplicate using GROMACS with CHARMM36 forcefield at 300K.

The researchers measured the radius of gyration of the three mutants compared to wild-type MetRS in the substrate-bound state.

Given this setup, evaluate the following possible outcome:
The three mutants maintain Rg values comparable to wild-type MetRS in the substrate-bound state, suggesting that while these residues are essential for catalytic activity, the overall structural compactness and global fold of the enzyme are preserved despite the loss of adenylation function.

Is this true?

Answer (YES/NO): NO